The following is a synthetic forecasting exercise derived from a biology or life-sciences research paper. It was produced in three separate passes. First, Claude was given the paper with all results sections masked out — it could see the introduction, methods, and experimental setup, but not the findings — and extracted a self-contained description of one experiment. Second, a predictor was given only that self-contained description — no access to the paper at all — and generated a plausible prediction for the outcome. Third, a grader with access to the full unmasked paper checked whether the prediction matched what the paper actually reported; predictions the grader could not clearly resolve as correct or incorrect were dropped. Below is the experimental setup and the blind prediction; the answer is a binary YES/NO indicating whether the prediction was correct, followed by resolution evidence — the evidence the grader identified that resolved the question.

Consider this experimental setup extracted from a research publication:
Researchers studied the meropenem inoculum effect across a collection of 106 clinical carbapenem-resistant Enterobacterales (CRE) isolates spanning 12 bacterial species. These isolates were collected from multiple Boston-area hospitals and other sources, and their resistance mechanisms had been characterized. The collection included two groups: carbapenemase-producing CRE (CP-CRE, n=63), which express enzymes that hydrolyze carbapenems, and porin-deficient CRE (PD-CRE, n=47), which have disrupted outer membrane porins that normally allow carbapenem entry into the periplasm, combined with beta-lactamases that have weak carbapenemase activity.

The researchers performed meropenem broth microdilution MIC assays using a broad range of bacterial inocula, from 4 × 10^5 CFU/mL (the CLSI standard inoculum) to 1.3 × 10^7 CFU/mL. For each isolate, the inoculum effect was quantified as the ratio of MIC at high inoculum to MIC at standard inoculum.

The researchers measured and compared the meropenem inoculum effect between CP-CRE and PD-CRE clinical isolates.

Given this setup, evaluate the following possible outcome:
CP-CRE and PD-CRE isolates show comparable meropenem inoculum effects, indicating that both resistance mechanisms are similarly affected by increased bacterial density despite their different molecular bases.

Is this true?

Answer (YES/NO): NO